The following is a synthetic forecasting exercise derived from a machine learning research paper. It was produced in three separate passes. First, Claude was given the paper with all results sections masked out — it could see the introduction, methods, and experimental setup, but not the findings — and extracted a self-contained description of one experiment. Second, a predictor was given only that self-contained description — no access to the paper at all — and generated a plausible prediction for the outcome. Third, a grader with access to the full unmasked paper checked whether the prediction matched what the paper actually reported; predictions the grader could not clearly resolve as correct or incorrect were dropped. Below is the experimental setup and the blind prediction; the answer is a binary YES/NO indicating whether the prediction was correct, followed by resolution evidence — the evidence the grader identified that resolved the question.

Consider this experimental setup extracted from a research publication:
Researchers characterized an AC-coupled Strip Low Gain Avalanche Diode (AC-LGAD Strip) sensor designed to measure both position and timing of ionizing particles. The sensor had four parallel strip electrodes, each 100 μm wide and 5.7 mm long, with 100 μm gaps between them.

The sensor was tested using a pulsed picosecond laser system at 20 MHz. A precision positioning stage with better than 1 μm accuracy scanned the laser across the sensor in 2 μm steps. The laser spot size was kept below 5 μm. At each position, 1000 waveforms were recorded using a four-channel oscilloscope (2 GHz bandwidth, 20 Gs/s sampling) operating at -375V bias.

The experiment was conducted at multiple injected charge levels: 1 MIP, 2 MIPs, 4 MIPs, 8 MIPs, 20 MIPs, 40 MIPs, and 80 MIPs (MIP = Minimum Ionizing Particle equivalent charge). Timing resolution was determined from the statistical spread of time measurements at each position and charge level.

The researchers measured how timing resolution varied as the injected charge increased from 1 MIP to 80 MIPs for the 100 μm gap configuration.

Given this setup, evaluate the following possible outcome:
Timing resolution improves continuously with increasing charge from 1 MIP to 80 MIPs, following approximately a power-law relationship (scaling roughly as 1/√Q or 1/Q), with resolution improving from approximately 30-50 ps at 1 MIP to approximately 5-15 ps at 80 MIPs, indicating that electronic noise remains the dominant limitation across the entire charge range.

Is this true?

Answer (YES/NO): NO